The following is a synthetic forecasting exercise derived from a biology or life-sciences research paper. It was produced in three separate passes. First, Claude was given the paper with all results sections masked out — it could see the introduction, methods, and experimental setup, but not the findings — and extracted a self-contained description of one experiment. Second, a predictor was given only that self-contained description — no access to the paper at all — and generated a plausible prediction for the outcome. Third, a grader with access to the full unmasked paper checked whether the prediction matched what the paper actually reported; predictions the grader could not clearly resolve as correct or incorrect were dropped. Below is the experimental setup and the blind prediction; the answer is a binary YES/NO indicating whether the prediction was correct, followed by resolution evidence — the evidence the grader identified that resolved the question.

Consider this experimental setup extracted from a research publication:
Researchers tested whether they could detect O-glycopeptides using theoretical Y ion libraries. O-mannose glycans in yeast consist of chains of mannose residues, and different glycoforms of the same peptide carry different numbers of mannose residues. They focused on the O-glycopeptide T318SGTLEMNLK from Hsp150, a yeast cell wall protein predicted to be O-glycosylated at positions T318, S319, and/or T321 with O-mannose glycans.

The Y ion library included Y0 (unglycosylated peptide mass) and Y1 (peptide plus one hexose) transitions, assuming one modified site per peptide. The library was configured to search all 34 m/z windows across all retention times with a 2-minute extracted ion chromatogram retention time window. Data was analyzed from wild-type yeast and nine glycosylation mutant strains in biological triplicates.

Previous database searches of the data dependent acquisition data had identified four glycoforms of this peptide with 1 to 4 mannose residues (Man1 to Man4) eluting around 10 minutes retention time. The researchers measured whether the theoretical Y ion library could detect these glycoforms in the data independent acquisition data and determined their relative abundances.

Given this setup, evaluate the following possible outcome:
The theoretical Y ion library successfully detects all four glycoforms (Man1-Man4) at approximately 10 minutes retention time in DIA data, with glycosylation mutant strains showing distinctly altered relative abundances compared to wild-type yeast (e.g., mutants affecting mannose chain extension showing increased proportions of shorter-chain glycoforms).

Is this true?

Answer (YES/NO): NO